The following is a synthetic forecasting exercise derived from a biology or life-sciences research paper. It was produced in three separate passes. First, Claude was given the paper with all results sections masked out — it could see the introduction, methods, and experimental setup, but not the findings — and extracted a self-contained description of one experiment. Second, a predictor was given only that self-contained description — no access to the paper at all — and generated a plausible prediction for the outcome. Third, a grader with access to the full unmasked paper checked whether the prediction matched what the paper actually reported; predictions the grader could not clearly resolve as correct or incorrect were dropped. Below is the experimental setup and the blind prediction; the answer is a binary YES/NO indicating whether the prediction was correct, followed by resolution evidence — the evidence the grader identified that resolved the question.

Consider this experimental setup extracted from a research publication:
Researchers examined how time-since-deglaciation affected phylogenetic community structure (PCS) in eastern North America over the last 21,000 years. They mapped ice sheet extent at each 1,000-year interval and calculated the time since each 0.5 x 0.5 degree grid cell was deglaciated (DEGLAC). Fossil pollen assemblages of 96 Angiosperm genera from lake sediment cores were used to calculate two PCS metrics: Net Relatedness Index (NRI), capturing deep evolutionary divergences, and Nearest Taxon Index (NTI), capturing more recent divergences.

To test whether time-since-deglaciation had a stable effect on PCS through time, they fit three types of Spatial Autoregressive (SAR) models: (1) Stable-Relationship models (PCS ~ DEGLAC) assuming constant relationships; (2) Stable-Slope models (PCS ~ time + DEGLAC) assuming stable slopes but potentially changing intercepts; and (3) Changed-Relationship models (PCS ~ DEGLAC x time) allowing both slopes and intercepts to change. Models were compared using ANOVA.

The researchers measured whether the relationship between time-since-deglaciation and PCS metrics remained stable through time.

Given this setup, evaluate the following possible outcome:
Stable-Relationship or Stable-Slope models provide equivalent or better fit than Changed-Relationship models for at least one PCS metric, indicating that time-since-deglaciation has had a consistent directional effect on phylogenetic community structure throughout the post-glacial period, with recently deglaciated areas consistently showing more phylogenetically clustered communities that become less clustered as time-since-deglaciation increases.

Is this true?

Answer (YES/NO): NO